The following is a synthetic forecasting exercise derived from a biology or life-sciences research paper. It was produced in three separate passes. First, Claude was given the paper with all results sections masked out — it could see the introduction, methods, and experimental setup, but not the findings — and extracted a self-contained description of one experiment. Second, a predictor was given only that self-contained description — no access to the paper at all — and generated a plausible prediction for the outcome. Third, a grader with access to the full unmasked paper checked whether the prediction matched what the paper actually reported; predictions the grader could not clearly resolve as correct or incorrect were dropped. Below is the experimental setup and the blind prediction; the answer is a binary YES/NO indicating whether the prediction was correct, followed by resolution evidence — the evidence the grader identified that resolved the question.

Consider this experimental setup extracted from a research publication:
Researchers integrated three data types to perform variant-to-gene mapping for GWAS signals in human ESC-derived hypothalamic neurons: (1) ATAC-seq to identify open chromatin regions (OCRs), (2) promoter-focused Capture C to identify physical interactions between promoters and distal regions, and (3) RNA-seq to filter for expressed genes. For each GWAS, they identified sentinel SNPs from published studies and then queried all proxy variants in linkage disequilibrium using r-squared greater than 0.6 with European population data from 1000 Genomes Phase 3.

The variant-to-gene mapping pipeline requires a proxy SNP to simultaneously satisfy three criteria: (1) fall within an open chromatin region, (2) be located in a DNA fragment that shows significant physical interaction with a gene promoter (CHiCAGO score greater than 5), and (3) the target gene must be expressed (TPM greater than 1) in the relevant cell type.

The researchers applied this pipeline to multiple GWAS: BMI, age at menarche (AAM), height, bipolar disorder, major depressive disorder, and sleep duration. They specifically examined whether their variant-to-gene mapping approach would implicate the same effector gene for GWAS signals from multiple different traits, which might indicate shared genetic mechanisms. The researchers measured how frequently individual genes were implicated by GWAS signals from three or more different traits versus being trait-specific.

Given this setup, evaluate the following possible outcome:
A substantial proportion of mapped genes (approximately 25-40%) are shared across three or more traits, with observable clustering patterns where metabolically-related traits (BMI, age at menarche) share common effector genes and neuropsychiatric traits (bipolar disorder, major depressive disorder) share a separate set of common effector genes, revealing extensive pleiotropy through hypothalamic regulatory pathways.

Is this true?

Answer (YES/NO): NO